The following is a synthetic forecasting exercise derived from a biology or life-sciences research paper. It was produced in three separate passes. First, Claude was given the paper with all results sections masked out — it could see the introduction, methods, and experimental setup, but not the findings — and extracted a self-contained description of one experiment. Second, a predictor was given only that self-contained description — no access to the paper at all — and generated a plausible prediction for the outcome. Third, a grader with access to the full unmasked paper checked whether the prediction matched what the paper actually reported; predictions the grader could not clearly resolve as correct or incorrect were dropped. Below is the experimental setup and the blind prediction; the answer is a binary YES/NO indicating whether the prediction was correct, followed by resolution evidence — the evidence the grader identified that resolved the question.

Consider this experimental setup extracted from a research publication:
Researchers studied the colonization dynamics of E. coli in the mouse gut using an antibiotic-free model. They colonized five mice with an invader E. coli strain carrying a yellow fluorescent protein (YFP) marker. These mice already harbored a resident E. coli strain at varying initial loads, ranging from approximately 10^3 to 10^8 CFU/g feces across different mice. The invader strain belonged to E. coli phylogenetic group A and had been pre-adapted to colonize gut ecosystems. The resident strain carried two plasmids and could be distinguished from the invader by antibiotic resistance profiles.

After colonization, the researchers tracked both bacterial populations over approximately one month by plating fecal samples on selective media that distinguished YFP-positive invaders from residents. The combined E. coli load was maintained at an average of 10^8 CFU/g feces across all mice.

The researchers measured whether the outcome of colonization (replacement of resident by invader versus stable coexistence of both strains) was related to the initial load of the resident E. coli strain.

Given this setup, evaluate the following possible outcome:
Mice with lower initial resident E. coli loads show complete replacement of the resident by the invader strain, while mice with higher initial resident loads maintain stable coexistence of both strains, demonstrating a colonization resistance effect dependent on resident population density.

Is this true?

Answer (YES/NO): YES